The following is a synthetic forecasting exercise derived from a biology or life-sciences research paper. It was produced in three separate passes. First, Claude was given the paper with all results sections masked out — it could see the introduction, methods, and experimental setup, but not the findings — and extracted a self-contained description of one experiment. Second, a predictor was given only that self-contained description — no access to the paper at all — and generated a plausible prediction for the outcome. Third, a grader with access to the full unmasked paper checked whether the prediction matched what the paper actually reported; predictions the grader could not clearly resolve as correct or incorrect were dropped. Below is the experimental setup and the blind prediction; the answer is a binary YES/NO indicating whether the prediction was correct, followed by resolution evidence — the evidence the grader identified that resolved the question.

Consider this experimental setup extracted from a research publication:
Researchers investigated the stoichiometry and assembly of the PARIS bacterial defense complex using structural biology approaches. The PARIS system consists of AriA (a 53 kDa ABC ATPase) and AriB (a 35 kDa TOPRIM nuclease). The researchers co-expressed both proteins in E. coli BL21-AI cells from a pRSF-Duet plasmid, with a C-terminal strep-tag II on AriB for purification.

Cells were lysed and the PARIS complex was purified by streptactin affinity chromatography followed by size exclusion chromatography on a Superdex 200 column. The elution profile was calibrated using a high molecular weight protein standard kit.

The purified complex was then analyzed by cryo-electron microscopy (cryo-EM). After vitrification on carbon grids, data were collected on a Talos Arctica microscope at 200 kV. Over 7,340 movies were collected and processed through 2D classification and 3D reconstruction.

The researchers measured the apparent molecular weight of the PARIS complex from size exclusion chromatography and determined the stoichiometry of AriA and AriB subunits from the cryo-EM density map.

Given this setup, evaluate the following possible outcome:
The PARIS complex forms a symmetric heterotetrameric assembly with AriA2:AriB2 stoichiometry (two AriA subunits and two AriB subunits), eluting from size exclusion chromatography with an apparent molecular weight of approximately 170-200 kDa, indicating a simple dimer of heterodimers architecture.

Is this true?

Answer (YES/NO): NO